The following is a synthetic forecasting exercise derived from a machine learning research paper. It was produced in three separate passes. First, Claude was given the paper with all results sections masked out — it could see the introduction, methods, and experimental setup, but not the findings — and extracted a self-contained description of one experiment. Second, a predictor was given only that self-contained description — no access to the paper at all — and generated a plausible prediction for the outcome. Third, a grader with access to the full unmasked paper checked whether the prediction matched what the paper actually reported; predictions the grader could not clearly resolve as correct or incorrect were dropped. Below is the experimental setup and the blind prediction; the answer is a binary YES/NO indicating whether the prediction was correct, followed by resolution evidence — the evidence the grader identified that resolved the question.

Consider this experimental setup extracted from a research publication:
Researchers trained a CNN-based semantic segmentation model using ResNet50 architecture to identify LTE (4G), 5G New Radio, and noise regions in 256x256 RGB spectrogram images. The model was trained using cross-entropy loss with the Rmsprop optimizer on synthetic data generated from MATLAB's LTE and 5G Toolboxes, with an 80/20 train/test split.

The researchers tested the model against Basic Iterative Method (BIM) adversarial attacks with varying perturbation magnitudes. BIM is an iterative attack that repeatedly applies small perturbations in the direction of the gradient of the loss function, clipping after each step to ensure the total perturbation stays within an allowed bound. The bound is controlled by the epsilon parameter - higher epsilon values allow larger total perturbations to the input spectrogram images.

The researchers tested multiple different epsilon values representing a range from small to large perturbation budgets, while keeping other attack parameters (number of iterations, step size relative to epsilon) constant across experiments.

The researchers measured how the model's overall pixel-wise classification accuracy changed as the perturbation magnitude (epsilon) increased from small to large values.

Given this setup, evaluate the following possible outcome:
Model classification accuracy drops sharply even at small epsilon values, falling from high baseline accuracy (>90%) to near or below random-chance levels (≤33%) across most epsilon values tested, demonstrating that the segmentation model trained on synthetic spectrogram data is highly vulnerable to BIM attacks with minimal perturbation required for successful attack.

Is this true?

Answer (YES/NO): NO